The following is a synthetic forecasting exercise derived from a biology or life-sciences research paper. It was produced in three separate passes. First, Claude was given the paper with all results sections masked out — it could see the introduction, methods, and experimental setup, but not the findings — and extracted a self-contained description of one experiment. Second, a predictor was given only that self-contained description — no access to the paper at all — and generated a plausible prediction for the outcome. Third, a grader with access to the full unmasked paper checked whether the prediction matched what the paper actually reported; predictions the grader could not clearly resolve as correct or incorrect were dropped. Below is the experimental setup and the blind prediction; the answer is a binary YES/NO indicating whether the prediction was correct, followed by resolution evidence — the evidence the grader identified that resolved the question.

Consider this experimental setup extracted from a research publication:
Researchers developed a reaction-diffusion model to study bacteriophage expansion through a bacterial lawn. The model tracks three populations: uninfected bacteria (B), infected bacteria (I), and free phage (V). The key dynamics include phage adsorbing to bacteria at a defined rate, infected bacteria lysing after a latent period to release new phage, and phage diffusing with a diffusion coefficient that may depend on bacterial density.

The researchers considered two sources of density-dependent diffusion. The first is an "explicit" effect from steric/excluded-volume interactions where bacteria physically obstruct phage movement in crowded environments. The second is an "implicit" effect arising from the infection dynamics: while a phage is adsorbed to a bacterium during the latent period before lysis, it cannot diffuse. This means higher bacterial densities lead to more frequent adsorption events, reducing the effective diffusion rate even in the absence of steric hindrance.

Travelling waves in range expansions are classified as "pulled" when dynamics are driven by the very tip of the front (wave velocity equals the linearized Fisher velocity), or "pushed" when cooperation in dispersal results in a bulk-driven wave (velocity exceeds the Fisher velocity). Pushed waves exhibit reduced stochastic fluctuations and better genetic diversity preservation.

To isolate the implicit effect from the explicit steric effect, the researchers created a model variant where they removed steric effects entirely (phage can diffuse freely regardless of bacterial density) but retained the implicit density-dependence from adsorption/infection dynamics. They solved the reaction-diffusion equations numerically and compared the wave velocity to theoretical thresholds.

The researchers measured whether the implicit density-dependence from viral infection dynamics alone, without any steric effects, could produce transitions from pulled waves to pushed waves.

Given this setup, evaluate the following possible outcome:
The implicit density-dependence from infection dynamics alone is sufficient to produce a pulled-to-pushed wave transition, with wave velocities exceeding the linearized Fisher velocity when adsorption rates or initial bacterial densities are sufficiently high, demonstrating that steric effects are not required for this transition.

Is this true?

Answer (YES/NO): YES